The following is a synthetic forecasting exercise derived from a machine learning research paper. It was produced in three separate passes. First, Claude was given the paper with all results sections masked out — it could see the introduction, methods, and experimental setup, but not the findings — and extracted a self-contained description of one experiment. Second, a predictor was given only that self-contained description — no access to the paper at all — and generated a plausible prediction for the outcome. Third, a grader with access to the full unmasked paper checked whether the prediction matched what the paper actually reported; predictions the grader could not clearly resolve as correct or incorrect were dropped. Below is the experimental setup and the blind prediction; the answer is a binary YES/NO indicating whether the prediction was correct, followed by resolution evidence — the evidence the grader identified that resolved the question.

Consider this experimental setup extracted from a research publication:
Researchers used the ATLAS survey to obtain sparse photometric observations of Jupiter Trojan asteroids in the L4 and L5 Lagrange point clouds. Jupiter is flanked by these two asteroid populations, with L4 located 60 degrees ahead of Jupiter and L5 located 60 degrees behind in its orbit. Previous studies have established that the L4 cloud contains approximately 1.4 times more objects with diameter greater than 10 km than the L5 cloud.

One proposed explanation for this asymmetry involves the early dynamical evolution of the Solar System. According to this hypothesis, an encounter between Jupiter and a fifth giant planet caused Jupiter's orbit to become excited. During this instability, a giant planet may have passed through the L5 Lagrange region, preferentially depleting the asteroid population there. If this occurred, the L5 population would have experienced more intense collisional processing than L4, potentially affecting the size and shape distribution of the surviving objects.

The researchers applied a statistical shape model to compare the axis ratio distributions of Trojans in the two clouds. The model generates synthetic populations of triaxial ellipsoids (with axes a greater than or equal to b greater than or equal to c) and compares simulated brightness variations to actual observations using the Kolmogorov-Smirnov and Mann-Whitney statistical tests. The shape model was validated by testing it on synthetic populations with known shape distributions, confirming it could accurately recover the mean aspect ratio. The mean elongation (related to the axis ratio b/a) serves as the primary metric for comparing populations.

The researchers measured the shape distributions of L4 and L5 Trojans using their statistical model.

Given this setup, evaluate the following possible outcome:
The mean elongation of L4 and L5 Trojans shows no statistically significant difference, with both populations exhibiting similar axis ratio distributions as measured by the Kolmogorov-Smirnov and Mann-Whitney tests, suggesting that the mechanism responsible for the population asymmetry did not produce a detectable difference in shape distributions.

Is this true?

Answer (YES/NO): NO